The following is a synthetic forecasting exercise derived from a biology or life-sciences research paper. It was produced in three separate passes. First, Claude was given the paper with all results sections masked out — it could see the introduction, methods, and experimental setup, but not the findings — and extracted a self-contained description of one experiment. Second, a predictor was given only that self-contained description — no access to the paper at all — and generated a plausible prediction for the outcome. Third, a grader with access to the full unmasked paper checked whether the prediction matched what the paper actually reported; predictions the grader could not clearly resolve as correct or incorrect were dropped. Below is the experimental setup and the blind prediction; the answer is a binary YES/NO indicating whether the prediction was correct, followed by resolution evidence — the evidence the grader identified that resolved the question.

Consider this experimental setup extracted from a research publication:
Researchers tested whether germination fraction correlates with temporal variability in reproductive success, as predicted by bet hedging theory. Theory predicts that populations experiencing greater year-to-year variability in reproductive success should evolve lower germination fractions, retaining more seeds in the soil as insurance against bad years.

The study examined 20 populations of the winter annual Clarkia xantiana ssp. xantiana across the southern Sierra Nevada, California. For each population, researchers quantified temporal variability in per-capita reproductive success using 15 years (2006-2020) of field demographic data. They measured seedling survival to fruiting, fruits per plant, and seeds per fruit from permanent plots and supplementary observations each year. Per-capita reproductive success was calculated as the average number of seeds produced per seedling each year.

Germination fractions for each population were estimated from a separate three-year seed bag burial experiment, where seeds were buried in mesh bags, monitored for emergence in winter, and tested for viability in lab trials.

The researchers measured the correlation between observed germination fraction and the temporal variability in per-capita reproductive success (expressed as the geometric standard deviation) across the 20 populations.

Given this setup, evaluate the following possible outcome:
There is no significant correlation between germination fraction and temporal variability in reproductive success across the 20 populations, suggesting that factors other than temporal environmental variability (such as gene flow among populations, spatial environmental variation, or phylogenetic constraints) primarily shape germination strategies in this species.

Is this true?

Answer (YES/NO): YES